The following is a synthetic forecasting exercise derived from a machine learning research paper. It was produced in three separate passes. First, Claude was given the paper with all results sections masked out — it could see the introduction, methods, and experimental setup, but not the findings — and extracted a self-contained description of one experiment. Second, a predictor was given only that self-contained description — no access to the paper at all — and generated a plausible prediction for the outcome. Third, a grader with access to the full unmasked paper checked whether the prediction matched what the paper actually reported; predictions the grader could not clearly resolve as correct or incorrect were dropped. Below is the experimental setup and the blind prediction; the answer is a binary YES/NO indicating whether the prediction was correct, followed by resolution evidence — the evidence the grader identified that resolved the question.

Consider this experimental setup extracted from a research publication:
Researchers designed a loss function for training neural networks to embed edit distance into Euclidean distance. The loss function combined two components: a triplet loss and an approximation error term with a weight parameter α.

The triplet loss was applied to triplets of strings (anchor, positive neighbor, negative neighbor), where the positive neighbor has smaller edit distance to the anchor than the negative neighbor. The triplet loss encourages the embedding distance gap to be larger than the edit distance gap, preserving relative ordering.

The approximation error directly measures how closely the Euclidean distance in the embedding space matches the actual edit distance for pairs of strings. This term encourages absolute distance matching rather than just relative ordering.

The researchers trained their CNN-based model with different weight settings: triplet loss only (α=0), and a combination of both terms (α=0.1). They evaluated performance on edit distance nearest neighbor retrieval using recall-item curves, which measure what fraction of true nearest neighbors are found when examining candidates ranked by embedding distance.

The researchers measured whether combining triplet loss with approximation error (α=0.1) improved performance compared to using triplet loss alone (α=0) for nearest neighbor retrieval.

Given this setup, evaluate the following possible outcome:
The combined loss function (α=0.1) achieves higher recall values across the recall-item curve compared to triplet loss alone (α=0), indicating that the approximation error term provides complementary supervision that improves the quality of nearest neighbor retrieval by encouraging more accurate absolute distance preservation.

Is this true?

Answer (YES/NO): YES